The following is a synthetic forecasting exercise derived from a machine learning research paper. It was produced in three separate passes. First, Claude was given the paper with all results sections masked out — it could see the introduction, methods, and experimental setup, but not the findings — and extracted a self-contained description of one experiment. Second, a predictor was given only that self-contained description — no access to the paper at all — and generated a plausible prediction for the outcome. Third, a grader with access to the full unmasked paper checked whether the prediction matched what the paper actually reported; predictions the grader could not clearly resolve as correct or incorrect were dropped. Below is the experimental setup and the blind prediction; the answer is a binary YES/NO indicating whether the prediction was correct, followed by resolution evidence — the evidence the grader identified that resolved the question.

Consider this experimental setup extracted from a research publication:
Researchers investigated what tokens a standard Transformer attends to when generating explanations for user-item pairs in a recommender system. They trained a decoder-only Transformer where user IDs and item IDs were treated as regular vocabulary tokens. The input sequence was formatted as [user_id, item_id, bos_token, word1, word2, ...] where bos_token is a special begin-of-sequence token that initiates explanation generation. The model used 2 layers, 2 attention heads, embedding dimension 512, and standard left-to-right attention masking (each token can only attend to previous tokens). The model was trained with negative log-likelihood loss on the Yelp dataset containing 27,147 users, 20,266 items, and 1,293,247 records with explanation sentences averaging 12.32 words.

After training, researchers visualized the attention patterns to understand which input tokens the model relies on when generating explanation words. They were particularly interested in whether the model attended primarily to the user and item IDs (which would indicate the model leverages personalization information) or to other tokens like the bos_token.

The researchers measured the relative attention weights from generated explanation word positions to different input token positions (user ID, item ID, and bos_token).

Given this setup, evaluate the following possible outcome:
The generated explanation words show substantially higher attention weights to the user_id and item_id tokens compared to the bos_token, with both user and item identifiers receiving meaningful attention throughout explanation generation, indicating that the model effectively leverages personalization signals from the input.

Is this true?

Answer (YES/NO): NO